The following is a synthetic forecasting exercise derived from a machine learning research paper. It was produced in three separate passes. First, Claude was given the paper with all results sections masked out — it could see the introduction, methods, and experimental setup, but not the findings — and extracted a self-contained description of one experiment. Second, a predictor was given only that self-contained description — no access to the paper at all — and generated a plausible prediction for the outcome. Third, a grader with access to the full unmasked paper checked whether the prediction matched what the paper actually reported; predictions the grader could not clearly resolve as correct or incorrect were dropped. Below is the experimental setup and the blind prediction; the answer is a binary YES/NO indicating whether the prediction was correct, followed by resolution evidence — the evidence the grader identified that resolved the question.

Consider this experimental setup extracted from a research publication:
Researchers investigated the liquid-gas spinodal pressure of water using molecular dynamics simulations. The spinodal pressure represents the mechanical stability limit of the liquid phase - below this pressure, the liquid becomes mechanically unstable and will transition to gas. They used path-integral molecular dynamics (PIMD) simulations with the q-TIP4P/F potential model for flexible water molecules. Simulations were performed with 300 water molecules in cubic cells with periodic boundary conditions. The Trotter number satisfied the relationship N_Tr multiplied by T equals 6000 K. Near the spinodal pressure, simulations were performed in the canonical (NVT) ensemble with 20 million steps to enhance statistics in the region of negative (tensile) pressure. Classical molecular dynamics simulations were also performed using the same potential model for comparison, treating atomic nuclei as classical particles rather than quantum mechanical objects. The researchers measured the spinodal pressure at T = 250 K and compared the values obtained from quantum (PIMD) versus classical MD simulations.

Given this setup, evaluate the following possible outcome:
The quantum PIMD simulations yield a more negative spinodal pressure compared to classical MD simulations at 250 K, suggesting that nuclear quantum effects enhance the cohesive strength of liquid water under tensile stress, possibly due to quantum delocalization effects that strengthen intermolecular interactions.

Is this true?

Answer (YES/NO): NO